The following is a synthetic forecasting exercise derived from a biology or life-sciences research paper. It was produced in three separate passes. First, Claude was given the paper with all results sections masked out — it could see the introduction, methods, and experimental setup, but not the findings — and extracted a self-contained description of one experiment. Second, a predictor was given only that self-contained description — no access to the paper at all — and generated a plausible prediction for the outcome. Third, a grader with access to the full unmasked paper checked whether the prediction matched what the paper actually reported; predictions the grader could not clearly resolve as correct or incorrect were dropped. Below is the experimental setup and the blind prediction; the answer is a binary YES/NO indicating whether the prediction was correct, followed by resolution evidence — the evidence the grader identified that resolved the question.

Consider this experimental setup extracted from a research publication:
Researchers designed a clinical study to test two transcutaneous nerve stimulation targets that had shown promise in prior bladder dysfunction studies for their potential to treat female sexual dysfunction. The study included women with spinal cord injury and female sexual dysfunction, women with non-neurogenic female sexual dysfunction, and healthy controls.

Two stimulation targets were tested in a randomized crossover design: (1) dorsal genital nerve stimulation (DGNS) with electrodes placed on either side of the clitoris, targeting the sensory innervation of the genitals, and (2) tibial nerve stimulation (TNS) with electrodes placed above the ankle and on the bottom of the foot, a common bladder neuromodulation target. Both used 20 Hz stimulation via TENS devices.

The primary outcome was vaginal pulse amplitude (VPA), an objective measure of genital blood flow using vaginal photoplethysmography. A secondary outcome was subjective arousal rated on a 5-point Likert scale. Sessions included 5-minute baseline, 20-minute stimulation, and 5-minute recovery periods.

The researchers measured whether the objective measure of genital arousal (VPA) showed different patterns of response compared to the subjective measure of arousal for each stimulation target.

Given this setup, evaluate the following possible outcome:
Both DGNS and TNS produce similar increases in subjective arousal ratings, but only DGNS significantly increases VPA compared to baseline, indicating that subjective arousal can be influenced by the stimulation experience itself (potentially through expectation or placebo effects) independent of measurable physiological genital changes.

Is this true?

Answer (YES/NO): NO